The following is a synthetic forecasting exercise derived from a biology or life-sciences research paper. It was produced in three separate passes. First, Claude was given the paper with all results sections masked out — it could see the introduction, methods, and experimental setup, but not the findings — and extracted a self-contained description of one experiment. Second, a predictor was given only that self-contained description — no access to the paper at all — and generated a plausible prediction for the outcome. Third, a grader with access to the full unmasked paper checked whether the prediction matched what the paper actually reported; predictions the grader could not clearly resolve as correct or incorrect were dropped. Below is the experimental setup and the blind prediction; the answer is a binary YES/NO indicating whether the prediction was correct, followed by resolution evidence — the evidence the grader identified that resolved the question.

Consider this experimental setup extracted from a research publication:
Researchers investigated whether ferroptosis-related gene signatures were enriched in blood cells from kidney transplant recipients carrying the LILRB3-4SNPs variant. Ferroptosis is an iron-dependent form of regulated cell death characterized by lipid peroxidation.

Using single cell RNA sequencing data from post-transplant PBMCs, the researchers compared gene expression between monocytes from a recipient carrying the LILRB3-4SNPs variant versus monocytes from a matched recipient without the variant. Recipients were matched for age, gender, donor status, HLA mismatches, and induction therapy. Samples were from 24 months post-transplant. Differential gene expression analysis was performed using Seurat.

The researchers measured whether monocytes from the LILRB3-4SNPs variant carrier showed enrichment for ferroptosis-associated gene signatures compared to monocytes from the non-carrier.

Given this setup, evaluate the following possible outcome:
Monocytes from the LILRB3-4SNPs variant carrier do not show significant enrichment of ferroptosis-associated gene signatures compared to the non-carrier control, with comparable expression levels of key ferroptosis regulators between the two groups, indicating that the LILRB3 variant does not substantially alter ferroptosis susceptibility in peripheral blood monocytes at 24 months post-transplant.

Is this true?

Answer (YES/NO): NO